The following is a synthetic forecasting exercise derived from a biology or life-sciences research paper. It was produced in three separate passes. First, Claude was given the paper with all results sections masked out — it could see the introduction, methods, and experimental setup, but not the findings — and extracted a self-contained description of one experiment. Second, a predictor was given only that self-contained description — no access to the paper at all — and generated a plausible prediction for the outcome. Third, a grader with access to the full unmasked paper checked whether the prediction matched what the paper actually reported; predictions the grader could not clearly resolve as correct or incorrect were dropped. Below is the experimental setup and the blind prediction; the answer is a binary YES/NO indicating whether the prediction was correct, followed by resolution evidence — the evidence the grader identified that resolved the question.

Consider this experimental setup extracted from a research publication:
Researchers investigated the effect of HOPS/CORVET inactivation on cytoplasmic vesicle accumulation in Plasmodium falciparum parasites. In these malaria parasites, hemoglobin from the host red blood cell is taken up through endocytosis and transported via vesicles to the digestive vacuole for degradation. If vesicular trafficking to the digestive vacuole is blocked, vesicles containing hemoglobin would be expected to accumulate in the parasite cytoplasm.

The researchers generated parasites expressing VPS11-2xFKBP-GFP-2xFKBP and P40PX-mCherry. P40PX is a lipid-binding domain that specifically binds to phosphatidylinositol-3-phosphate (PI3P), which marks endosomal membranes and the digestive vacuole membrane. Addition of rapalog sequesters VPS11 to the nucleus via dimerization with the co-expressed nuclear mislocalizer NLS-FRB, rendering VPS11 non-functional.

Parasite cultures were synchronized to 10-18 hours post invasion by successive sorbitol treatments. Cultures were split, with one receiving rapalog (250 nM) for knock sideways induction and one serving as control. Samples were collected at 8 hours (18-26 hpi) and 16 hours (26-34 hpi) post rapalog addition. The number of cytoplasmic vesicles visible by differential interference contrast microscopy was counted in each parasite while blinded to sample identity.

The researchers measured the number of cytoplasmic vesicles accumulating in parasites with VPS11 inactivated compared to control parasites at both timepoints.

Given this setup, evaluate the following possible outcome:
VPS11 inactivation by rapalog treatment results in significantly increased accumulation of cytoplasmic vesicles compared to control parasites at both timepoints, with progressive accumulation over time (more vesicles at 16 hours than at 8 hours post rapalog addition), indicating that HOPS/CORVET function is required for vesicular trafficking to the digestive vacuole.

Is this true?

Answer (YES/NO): YES